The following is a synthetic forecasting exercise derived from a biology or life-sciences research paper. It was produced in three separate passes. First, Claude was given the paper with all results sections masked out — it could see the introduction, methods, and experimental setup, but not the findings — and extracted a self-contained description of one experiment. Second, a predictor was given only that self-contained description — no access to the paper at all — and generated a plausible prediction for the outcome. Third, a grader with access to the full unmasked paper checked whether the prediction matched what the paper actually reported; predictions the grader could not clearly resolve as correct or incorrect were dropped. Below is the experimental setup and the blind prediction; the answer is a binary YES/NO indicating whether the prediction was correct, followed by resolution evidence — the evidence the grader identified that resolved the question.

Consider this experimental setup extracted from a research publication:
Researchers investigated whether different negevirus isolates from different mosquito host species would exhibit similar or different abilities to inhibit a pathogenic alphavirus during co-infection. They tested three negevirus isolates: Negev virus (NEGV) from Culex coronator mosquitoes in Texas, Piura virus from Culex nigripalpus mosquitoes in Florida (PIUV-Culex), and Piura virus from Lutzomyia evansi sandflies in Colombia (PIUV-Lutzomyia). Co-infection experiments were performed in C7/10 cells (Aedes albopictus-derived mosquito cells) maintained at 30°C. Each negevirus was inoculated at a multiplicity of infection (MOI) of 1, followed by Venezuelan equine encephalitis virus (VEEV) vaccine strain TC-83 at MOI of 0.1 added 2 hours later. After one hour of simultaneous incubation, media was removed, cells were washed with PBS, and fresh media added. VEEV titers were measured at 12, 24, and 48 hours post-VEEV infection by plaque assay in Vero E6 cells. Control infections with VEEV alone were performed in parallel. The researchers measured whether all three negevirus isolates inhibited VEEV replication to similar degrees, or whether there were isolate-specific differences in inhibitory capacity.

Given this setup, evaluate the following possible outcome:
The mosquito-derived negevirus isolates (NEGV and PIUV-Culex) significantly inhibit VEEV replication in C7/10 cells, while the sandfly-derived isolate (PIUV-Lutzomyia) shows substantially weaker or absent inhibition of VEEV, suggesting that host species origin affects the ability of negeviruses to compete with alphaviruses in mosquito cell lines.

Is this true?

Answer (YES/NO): NO